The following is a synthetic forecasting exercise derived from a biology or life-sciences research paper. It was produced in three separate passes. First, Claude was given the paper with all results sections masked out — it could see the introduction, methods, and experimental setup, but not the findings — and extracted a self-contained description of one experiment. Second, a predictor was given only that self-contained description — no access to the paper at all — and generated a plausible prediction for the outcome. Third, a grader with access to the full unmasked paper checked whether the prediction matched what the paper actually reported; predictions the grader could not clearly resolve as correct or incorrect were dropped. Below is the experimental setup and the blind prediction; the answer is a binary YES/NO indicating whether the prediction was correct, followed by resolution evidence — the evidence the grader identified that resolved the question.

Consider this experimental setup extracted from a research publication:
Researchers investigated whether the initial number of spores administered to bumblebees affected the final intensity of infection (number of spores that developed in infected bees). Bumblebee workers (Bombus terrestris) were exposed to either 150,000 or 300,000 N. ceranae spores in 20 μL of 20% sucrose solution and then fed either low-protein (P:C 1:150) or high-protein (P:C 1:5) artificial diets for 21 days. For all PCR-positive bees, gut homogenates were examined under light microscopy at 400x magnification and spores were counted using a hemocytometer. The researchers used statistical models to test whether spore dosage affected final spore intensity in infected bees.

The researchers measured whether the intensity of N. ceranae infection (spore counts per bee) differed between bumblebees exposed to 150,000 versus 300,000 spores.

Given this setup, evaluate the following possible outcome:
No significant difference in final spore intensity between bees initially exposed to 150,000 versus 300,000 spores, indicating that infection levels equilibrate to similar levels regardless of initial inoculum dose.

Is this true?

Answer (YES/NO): YES